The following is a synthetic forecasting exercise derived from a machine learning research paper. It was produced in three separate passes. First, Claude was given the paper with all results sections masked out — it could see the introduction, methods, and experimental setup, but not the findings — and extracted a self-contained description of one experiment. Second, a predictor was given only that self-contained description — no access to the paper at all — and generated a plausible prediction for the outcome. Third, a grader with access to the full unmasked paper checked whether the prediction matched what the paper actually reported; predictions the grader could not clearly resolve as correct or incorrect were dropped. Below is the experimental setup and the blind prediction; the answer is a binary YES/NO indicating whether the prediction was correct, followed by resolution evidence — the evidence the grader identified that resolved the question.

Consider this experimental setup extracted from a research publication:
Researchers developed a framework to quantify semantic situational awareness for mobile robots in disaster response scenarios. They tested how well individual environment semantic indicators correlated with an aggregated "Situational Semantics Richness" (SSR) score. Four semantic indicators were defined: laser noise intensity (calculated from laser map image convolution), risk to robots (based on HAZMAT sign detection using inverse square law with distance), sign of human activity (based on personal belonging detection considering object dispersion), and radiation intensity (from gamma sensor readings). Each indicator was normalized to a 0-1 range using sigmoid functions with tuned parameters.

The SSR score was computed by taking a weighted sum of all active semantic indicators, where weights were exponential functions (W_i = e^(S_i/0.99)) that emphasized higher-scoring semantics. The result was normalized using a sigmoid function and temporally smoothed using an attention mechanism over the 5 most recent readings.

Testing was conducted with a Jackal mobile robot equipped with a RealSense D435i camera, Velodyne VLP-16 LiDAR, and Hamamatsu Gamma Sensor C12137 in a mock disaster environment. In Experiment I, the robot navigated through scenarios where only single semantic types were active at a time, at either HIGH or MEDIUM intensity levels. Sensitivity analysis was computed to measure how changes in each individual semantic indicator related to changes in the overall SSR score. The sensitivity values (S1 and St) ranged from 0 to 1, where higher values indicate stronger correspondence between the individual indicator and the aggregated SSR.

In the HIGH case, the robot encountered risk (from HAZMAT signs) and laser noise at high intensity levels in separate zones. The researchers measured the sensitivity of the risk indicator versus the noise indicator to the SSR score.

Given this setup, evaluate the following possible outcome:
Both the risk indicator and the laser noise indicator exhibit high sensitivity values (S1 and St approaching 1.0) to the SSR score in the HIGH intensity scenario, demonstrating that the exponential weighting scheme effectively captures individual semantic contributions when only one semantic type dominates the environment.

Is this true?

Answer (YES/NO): NO